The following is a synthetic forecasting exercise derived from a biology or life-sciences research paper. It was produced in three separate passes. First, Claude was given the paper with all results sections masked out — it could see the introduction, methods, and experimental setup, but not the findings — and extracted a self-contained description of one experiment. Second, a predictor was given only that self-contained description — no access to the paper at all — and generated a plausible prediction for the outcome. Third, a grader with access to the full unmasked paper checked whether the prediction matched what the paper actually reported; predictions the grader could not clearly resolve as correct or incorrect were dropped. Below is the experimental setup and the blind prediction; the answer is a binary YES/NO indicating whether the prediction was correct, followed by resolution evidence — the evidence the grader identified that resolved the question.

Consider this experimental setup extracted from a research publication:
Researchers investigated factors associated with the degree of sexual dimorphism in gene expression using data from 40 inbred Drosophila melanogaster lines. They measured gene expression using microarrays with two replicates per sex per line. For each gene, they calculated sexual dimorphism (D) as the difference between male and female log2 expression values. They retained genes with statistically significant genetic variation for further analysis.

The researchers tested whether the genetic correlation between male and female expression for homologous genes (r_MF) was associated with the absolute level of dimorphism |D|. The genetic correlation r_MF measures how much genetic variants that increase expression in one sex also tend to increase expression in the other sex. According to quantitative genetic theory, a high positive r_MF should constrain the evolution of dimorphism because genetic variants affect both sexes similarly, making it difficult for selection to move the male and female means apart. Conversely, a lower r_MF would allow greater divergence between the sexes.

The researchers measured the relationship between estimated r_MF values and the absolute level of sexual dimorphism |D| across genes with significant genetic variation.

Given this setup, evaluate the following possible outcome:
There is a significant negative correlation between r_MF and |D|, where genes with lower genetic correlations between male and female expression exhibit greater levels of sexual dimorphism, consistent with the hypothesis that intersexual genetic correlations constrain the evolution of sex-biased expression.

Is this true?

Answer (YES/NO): YES